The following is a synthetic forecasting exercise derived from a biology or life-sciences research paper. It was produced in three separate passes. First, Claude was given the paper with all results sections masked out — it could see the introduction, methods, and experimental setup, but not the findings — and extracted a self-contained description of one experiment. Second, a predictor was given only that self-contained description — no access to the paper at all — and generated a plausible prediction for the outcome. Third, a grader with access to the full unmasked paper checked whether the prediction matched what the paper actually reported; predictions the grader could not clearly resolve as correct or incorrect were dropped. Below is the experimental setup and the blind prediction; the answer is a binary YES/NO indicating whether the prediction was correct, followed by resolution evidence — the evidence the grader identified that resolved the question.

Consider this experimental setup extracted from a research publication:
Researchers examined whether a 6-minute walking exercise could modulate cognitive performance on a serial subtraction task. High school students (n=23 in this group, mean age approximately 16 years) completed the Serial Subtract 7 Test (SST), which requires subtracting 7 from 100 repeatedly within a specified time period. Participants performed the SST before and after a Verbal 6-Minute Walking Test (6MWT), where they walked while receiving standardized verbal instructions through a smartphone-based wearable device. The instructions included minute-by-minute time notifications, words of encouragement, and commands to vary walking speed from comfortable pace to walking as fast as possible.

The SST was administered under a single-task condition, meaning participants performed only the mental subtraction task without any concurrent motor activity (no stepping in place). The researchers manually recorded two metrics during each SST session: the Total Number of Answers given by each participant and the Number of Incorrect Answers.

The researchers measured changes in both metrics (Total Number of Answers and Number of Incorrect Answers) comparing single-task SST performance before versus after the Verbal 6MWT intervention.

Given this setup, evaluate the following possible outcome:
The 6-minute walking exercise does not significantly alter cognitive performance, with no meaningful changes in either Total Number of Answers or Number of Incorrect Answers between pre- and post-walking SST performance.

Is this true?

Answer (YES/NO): NO